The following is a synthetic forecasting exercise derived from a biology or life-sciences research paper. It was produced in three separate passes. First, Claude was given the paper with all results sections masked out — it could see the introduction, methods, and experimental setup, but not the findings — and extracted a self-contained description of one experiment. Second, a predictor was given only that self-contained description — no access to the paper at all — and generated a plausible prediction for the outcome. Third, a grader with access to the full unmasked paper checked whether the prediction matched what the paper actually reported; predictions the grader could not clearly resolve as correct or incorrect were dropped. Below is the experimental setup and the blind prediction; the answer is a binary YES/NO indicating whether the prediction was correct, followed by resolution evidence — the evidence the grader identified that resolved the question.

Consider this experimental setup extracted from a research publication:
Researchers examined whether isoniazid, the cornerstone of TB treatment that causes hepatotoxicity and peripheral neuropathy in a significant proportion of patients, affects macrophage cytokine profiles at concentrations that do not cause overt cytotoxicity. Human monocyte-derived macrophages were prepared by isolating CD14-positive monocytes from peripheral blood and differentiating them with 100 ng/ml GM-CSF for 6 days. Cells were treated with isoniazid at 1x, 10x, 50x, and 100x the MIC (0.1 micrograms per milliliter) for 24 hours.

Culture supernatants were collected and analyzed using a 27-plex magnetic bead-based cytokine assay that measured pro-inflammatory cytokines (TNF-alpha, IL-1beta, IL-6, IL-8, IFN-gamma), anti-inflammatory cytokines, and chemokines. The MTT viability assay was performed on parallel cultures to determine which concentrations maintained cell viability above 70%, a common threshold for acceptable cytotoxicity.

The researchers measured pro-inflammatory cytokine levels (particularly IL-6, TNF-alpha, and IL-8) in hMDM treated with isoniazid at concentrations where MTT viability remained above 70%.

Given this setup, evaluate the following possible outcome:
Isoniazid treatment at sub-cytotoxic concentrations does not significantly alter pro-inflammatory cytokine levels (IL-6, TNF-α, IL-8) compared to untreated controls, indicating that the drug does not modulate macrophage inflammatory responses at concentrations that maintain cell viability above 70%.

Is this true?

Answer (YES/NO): NO